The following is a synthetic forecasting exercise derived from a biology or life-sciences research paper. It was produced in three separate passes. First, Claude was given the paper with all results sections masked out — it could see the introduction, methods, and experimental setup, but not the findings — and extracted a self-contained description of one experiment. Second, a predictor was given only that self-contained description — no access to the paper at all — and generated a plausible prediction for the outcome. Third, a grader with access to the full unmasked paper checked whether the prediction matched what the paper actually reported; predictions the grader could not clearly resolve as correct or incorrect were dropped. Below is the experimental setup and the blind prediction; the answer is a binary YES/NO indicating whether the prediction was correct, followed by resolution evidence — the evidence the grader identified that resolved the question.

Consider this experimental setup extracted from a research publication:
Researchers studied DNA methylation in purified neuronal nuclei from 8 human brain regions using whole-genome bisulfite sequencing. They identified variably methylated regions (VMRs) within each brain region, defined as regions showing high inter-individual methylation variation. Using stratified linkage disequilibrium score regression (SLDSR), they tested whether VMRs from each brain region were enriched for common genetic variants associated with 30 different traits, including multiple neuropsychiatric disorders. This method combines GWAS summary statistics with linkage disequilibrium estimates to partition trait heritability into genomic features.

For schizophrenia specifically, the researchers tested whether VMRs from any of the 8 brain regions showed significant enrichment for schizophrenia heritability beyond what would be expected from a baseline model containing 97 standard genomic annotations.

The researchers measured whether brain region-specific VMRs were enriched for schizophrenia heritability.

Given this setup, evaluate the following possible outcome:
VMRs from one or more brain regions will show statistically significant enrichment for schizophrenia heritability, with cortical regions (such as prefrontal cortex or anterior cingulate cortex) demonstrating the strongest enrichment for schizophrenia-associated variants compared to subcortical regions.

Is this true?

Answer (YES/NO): NO